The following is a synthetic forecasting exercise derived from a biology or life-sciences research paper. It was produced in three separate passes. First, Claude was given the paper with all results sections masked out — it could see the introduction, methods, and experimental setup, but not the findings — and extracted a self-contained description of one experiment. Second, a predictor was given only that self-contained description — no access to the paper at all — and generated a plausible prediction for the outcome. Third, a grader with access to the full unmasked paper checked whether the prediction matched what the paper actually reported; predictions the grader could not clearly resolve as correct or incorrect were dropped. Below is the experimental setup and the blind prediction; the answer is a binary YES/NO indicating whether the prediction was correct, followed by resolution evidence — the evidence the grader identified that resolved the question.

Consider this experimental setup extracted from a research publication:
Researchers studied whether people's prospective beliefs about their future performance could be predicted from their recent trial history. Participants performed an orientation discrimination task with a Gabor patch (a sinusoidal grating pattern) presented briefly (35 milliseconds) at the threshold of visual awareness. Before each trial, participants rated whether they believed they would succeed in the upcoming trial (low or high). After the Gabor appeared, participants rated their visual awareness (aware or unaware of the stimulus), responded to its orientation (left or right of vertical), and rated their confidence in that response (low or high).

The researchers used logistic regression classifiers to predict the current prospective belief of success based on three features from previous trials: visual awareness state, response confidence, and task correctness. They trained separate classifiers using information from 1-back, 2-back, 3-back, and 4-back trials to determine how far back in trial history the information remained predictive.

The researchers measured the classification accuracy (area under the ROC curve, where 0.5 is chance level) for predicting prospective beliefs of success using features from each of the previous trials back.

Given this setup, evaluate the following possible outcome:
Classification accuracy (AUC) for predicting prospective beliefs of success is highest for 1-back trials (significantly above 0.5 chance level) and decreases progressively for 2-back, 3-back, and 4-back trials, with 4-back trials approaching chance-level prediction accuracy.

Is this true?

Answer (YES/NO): YES